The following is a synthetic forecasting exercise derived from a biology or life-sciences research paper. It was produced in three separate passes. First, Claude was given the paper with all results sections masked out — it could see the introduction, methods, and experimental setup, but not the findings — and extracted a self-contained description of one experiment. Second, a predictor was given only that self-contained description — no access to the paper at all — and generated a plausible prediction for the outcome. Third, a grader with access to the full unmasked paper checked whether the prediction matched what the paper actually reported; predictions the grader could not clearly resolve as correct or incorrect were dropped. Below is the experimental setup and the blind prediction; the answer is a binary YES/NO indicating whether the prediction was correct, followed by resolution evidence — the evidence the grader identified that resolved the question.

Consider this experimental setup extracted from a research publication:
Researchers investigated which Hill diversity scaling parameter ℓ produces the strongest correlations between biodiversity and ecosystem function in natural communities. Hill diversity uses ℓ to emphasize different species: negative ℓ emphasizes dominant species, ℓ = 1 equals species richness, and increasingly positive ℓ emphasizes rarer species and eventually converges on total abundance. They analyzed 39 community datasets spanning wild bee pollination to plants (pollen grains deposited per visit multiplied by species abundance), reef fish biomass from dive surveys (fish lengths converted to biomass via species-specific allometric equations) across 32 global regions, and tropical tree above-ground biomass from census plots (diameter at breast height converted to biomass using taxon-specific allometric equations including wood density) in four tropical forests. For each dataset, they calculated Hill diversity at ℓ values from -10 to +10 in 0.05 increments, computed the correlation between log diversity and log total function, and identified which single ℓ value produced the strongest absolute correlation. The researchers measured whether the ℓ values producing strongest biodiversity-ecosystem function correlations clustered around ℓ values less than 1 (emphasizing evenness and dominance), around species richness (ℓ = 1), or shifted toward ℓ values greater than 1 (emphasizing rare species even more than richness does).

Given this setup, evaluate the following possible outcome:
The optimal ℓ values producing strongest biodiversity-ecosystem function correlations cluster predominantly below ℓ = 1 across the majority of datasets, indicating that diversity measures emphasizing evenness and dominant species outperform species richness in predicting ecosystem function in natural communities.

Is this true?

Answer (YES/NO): NO